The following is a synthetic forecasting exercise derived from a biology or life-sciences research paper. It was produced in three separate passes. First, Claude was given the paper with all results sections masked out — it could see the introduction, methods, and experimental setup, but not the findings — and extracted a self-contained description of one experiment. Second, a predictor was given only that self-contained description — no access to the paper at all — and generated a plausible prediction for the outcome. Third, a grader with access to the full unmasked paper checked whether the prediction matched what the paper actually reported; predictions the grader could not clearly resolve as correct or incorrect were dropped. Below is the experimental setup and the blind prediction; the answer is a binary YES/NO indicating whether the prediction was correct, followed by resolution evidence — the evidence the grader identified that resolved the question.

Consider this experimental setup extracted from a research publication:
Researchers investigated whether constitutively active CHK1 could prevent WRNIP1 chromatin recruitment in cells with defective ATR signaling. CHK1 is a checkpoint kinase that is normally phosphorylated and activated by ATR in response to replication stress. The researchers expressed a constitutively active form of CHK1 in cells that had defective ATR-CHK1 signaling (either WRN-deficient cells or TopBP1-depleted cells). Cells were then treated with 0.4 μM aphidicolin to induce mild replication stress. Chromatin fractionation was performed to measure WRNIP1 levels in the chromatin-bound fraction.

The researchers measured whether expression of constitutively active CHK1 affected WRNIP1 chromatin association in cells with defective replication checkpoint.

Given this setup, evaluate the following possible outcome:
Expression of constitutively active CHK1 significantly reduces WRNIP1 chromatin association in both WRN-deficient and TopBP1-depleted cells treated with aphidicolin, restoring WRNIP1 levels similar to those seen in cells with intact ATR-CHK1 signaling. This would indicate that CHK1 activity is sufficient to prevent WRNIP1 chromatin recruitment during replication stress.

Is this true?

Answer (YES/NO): NO